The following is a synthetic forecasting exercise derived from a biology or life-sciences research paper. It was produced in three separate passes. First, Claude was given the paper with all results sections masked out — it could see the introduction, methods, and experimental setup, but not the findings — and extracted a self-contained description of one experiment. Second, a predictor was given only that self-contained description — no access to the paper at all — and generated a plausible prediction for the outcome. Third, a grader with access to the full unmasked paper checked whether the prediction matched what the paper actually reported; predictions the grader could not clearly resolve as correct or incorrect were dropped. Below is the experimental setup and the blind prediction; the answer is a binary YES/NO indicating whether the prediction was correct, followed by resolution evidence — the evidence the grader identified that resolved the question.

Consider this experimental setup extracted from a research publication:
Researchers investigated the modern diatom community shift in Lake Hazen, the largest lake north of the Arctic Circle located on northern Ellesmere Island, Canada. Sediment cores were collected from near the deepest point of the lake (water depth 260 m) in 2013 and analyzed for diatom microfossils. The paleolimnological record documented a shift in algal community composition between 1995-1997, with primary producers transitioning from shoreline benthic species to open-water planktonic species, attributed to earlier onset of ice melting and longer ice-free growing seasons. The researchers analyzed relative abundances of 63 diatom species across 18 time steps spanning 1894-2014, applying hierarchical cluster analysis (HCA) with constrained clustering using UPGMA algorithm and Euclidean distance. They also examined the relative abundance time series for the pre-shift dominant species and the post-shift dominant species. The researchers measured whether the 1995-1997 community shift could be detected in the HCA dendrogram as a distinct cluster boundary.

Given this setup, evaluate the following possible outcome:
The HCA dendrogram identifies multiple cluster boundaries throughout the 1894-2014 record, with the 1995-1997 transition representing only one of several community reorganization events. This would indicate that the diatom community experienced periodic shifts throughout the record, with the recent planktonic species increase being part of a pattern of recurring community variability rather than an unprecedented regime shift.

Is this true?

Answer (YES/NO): NO